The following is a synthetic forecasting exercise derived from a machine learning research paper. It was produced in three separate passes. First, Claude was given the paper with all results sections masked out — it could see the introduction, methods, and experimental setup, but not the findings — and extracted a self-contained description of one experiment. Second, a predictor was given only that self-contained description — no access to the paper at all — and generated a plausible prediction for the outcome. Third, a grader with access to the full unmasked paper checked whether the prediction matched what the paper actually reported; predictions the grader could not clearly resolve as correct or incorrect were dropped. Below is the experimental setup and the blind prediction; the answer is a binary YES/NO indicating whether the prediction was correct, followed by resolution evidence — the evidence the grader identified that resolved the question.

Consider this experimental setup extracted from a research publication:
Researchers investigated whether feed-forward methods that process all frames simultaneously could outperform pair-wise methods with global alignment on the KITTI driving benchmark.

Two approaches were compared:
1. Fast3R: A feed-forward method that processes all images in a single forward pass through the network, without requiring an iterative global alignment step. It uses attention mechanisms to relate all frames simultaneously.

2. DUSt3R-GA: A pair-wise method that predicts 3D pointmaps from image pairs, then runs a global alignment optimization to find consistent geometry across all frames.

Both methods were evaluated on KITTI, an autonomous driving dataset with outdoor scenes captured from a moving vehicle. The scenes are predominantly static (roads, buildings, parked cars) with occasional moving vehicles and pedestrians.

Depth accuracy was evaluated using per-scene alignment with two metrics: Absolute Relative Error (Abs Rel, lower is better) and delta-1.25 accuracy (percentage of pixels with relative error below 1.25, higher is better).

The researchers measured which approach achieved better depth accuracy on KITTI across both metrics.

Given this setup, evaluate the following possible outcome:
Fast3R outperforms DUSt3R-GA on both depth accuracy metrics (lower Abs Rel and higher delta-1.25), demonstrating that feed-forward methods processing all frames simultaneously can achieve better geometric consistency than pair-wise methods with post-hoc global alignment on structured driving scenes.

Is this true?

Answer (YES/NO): NO